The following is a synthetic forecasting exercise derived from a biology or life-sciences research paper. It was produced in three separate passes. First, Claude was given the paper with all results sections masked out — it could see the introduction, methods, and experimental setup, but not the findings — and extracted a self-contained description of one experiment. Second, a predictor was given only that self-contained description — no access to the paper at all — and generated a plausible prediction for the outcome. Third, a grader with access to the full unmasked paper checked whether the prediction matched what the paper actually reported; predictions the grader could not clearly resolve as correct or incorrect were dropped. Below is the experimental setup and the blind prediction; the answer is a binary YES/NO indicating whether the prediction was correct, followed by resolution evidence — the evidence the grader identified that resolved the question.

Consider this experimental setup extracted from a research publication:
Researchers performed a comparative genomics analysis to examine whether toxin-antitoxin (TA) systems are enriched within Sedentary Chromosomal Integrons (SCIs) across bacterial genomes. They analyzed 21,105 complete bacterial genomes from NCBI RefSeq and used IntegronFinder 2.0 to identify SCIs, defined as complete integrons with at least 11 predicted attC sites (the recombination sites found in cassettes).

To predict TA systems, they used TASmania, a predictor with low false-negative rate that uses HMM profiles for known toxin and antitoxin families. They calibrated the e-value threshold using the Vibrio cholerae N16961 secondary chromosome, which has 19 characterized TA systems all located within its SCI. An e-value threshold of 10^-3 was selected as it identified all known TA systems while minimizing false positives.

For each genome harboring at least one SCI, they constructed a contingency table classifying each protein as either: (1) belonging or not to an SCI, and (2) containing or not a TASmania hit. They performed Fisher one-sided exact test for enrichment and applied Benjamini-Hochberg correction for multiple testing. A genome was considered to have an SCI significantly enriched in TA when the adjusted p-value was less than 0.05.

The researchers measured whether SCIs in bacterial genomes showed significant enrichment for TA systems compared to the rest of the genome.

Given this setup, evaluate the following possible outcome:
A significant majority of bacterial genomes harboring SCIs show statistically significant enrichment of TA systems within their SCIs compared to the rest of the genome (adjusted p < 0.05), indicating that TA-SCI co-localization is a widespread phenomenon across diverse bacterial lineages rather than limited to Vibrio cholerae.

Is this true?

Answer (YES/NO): NO